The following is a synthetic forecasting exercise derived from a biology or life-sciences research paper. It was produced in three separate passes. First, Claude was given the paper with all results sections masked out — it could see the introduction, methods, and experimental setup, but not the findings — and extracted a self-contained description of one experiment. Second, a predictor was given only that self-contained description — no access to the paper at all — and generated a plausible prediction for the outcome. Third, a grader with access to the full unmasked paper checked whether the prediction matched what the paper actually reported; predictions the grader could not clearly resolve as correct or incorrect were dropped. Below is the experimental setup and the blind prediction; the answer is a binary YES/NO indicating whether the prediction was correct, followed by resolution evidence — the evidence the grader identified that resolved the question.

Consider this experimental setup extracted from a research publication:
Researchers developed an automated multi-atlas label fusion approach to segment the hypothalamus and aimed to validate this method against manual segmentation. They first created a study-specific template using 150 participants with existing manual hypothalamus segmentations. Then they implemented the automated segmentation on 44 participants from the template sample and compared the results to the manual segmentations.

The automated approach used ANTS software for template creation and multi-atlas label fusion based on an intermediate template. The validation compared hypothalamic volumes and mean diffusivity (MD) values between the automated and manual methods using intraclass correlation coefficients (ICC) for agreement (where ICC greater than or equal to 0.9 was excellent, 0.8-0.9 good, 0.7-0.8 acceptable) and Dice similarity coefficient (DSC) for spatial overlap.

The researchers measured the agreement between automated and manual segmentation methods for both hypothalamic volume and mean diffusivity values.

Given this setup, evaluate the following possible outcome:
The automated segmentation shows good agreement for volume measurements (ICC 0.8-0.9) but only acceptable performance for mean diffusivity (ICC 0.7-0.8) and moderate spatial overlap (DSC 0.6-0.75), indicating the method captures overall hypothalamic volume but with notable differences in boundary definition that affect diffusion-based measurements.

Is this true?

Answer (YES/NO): NO